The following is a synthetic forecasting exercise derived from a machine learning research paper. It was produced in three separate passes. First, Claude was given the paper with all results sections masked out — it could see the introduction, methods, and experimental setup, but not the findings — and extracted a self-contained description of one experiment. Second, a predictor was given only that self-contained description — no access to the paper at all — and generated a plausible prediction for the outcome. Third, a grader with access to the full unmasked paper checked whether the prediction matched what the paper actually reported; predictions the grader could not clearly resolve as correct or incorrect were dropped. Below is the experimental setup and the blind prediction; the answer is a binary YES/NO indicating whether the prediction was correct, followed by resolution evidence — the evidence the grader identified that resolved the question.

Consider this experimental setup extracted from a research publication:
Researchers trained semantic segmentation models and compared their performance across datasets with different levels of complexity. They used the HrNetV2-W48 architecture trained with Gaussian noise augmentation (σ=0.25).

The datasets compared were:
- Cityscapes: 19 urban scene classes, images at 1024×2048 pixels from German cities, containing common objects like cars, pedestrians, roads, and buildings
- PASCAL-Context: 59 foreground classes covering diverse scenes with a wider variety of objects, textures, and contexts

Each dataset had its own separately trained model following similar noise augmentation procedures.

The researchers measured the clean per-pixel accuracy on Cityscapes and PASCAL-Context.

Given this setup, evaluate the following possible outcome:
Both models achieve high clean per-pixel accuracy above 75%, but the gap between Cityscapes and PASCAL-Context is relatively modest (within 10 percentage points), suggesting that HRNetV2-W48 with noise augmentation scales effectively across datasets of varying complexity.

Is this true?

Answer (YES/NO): NO